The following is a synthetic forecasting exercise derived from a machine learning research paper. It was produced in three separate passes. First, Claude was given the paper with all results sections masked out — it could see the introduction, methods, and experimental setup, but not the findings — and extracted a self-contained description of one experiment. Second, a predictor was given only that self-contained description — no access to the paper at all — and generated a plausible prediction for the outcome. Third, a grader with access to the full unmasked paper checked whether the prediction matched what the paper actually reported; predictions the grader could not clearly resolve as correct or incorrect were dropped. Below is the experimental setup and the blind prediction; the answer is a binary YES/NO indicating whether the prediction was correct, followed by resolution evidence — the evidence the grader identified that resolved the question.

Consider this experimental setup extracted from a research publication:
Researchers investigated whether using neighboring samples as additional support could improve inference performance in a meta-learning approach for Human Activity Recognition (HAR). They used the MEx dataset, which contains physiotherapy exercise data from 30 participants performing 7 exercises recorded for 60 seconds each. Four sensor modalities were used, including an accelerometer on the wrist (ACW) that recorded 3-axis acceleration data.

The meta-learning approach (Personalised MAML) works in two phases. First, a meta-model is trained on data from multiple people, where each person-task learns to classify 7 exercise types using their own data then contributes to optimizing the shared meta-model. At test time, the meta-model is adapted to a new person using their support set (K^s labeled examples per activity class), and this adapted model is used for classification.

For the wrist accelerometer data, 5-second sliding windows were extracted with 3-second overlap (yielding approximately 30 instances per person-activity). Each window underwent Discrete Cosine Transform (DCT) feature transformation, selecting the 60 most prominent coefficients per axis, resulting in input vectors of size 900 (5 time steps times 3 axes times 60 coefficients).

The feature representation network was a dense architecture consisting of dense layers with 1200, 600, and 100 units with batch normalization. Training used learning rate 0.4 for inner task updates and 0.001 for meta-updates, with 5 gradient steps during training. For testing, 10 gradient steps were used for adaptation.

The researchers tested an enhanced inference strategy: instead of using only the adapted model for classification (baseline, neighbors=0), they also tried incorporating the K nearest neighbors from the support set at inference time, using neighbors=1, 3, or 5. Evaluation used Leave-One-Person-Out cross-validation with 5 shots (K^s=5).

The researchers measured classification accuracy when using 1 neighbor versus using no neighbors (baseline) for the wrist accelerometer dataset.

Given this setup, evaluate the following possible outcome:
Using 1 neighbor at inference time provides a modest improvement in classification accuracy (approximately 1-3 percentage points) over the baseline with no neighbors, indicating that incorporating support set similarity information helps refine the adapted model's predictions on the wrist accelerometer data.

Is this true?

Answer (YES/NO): NO